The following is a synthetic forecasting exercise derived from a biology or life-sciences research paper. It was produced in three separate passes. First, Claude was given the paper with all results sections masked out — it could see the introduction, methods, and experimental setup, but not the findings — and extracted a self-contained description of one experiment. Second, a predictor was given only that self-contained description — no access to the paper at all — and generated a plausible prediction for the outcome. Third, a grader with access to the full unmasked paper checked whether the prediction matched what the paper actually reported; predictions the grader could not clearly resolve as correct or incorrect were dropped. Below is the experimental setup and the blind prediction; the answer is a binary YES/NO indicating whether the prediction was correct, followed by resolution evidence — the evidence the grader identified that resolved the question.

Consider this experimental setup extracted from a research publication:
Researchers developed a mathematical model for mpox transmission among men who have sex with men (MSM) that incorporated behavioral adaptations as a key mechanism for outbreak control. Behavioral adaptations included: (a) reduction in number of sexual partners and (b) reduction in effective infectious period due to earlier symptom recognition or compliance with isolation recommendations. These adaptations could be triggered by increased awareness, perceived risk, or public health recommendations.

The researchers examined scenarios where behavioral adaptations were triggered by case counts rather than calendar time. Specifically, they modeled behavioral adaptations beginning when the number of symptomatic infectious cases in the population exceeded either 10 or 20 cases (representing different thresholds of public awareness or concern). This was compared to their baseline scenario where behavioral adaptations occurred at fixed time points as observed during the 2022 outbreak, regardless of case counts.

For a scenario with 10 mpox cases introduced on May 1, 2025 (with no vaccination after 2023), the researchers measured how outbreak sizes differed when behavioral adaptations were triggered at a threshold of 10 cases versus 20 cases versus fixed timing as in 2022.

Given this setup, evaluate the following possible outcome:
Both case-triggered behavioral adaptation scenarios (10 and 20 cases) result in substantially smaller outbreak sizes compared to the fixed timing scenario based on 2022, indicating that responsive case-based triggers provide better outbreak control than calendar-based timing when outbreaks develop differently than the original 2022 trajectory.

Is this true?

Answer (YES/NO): YES